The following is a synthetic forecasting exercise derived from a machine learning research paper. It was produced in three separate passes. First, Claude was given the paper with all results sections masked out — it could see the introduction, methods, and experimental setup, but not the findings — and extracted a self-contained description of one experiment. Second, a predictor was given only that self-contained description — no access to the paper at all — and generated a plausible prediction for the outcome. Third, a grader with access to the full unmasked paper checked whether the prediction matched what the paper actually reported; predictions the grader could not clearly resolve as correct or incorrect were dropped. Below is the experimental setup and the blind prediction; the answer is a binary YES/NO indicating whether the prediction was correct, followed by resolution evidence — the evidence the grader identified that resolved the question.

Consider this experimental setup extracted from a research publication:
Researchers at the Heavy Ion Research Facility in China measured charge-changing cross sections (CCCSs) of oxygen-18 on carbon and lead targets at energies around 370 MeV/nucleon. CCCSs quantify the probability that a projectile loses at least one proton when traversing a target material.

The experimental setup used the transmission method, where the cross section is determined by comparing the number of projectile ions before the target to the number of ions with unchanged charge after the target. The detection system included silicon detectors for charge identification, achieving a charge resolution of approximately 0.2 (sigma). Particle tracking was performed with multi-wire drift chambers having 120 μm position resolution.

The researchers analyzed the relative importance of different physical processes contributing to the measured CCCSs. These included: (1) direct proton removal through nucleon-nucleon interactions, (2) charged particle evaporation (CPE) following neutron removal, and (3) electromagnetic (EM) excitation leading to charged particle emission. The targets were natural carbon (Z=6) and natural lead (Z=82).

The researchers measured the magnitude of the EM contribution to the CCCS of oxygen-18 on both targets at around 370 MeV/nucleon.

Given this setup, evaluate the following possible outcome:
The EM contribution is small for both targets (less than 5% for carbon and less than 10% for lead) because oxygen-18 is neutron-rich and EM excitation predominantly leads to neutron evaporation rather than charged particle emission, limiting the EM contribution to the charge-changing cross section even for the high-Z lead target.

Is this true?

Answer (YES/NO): YES